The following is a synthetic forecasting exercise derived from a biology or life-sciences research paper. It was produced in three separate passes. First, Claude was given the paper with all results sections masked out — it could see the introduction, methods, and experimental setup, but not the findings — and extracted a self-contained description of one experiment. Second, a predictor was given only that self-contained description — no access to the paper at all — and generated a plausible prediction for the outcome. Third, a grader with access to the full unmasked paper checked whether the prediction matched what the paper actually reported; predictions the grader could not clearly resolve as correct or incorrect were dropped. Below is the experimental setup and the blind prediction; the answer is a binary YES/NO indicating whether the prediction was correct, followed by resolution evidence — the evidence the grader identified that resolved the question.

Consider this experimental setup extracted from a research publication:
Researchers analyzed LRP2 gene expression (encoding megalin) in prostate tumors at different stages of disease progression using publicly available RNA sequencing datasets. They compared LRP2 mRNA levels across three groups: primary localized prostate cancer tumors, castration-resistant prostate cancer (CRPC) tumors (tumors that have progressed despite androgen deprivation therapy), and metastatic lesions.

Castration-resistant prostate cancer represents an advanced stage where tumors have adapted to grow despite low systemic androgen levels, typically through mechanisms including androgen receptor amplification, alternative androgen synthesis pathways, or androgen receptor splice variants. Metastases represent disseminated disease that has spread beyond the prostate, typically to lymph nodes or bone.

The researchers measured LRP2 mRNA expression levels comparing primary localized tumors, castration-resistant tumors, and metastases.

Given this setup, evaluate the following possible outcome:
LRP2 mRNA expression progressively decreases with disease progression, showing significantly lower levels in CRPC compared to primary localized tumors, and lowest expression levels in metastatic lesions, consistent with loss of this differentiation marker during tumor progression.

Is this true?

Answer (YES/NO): NO